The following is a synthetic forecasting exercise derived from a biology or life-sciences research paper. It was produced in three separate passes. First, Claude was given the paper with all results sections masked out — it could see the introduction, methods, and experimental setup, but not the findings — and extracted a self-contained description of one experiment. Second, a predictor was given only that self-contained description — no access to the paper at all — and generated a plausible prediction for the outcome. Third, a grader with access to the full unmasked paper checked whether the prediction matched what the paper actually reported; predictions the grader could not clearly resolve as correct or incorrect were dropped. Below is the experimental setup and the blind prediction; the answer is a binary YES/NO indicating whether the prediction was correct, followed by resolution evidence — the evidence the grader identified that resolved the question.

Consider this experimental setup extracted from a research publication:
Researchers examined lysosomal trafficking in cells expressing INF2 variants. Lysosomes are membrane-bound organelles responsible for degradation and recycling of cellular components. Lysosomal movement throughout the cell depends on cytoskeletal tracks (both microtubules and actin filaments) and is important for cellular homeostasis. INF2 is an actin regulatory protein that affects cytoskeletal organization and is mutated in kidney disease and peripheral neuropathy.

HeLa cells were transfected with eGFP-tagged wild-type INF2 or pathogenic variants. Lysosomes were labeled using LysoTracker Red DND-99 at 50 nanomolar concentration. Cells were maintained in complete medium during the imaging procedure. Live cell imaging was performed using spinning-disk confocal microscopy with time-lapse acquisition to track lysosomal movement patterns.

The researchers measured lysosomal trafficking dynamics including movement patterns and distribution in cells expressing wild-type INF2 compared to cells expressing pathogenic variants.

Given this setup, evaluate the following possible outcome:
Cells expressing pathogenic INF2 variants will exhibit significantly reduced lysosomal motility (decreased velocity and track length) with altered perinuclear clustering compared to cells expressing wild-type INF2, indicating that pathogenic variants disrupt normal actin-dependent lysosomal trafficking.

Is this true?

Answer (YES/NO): NO